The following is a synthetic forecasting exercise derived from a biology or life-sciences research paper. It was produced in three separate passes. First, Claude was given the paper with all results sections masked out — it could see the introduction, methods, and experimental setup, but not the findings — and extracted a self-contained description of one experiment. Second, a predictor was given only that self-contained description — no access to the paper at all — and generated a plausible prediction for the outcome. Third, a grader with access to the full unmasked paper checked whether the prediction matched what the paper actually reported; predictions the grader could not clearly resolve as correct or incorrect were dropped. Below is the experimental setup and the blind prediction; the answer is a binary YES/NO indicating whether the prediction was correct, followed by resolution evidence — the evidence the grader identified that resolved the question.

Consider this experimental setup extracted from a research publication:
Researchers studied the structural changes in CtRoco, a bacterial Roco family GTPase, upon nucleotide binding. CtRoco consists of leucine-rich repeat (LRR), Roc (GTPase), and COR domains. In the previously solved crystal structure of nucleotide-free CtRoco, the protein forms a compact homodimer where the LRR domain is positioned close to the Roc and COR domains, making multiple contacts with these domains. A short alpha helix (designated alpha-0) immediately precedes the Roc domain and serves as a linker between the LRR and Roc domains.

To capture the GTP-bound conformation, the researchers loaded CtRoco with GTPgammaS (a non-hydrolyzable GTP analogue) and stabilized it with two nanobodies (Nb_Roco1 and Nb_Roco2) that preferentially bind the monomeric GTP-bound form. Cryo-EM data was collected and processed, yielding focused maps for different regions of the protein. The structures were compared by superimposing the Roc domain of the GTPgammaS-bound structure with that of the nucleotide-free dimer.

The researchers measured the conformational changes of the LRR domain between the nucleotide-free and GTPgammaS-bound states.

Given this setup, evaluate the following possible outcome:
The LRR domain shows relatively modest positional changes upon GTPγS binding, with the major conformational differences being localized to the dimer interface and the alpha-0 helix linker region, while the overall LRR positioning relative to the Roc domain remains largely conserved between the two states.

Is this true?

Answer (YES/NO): NO